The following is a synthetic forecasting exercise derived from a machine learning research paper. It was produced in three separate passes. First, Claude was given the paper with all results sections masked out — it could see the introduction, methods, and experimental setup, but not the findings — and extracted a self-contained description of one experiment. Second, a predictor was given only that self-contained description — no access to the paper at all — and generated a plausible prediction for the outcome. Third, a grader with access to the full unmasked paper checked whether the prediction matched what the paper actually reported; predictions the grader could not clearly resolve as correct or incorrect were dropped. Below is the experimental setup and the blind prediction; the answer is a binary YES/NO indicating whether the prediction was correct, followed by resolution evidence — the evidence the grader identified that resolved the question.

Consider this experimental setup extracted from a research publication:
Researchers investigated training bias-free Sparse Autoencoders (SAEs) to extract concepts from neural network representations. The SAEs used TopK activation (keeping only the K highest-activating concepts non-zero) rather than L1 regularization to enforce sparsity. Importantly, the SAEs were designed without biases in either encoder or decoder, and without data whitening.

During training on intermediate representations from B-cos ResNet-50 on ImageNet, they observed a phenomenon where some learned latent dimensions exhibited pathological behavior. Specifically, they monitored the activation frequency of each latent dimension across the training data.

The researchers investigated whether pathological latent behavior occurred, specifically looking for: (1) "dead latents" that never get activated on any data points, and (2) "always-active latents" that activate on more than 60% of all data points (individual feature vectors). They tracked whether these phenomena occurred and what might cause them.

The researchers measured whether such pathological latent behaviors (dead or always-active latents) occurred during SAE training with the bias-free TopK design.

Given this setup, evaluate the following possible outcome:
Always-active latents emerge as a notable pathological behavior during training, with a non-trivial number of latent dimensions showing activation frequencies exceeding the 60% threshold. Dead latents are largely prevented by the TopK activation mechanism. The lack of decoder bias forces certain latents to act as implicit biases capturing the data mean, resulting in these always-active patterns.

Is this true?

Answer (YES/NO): NO